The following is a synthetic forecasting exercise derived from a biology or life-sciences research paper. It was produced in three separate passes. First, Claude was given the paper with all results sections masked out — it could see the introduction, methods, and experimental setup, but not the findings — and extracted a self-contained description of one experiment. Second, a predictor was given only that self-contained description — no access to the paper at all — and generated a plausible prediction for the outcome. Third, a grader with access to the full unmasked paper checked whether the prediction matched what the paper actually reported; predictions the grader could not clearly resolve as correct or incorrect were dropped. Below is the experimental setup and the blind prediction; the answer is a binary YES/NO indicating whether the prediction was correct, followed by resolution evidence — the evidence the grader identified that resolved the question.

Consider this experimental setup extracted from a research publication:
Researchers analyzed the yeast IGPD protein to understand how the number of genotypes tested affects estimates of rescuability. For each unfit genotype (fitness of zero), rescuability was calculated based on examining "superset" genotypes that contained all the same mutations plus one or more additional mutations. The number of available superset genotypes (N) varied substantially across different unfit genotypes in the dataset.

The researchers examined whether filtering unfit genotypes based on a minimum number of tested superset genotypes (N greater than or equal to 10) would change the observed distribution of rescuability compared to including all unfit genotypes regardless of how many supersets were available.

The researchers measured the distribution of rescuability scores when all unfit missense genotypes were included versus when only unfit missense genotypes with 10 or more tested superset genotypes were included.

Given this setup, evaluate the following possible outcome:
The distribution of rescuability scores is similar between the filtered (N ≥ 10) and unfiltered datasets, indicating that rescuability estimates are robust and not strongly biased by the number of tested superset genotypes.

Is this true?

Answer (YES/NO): YES